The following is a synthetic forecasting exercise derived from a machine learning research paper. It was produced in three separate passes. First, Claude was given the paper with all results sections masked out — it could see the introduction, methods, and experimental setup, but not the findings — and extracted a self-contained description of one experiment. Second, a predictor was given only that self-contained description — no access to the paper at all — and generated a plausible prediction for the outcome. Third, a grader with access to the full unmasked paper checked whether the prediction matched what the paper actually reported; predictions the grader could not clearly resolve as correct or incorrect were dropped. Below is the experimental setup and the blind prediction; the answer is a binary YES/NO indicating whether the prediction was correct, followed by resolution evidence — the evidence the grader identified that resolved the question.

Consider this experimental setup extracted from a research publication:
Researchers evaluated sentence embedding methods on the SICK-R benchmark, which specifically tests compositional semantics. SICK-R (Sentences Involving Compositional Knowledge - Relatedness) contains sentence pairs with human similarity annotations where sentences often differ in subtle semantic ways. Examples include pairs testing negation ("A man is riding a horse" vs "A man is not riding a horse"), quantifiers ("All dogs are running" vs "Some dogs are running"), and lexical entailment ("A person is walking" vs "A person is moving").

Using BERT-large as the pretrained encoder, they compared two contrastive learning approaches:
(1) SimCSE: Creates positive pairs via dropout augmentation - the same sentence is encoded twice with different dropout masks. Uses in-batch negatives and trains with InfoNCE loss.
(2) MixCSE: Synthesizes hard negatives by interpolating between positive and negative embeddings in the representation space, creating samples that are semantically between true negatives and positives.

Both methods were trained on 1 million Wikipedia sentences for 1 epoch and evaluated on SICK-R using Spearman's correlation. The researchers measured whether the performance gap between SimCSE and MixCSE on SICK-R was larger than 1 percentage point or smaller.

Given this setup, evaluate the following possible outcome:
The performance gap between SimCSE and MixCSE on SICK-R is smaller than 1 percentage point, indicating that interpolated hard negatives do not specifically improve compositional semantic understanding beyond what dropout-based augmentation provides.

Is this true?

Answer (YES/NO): YES